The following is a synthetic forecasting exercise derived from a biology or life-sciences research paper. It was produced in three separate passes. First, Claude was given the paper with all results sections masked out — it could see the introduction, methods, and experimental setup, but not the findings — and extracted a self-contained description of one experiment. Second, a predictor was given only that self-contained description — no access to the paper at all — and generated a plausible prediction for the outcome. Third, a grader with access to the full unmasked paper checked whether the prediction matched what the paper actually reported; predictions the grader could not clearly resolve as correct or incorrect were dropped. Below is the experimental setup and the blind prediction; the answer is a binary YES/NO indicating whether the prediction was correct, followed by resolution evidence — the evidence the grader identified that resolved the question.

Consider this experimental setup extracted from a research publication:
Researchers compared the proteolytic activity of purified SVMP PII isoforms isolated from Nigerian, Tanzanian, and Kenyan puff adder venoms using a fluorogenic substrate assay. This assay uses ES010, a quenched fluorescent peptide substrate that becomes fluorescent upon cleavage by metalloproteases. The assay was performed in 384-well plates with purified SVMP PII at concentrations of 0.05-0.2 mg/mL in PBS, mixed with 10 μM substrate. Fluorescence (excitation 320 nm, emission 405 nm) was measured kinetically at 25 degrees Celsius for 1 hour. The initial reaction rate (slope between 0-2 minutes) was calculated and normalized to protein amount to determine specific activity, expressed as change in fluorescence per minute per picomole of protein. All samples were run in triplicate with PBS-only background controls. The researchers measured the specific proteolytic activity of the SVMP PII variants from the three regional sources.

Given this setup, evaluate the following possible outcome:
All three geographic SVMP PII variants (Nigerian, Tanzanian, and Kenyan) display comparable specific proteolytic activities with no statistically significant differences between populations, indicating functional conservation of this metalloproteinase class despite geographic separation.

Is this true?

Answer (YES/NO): NO